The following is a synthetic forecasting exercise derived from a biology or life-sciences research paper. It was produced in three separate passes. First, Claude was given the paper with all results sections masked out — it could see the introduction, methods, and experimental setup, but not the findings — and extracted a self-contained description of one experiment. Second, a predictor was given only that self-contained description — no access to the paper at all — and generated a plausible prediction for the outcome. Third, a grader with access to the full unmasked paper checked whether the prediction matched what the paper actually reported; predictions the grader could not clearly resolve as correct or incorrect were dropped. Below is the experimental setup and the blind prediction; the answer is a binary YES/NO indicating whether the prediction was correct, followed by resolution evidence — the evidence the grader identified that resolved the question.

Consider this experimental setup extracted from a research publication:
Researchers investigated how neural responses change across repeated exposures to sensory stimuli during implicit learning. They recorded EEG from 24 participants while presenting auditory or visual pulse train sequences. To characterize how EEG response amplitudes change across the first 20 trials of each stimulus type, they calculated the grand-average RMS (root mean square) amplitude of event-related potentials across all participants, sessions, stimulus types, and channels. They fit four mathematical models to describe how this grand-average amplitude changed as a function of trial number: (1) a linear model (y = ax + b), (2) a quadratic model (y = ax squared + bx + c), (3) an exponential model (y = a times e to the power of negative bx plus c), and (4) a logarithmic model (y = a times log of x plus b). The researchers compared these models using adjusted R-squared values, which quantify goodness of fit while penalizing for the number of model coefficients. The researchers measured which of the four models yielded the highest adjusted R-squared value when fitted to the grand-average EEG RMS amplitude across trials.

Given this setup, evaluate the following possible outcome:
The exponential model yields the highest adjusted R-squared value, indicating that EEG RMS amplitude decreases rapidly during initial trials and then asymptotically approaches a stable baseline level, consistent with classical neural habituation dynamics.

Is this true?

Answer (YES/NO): NO